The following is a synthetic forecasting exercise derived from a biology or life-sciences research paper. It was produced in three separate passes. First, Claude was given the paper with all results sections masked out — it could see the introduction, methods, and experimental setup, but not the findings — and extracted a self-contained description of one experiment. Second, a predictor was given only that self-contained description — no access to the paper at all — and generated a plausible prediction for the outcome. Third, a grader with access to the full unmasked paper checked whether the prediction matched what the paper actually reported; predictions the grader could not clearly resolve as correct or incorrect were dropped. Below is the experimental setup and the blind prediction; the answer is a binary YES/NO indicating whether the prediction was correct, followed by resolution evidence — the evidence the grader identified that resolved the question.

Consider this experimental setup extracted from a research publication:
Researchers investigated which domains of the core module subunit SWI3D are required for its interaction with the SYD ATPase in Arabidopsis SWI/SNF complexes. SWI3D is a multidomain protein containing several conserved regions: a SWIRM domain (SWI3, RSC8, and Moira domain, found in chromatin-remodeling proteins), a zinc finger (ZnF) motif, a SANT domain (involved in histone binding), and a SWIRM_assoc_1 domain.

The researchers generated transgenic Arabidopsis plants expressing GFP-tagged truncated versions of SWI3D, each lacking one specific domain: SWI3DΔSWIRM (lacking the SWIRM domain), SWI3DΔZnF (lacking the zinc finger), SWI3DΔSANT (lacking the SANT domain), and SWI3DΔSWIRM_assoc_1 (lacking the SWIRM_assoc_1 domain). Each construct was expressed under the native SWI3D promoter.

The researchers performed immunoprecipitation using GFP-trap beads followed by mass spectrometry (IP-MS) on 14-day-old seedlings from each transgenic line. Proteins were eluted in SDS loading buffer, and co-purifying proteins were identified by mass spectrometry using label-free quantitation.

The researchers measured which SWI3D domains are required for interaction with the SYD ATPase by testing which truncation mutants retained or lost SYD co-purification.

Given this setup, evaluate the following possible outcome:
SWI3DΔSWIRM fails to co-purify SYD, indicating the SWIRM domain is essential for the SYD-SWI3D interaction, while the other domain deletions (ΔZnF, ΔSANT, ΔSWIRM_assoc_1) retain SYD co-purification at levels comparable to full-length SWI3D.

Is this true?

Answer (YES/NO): NO